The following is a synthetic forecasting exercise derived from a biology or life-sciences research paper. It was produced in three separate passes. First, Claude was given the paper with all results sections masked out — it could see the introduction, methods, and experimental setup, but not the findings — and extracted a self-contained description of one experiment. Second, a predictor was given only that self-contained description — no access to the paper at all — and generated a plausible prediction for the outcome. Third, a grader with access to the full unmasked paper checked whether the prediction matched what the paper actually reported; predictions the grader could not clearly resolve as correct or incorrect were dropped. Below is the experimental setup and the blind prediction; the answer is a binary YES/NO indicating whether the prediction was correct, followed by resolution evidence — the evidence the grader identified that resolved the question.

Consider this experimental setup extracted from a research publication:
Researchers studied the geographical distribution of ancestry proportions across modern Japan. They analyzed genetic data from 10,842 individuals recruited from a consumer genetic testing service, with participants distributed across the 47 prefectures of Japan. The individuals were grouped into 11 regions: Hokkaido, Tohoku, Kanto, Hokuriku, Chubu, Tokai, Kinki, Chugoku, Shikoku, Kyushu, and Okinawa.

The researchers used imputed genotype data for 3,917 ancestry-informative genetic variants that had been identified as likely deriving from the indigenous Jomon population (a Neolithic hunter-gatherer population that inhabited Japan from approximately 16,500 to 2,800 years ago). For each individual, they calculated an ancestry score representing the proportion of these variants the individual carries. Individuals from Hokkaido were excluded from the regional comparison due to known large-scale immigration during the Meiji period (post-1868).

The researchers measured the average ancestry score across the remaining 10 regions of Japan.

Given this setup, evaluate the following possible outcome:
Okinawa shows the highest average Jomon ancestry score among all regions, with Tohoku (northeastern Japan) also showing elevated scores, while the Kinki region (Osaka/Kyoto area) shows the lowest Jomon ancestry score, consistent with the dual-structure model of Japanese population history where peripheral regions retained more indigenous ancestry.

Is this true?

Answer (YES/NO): YES